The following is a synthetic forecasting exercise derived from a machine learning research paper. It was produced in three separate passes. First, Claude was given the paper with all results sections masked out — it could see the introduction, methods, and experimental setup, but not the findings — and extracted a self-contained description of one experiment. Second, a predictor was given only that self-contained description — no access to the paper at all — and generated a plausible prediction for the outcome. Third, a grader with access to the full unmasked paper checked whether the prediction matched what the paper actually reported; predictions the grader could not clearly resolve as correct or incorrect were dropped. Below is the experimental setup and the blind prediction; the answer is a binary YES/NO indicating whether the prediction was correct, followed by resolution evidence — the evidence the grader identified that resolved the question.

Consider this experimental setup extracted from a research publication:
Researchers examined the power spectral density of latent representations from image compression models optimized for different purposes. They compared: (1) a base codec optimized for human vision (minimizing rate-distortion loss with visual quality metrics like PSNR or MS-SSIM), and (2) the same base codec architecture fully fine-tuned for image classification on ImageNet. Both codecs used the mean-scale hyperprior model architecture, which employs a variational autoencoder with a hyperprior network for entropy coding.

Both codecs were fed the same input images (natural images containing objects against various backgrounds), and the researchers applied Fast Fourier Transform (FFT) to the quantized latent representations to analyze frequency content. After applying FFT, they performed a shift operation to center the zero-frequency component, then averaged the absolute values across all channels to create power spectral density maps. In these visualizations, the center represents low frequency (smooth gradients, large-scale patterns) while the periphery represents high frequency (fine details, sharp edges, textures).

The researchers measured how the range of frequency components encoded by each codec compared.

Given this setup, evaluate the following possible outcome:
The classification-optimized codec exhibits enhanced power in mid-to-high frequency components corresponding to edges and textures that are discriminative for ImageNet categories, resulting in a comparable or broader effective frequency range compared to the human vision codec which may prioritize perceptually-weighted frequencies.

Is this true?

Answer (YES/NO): NO